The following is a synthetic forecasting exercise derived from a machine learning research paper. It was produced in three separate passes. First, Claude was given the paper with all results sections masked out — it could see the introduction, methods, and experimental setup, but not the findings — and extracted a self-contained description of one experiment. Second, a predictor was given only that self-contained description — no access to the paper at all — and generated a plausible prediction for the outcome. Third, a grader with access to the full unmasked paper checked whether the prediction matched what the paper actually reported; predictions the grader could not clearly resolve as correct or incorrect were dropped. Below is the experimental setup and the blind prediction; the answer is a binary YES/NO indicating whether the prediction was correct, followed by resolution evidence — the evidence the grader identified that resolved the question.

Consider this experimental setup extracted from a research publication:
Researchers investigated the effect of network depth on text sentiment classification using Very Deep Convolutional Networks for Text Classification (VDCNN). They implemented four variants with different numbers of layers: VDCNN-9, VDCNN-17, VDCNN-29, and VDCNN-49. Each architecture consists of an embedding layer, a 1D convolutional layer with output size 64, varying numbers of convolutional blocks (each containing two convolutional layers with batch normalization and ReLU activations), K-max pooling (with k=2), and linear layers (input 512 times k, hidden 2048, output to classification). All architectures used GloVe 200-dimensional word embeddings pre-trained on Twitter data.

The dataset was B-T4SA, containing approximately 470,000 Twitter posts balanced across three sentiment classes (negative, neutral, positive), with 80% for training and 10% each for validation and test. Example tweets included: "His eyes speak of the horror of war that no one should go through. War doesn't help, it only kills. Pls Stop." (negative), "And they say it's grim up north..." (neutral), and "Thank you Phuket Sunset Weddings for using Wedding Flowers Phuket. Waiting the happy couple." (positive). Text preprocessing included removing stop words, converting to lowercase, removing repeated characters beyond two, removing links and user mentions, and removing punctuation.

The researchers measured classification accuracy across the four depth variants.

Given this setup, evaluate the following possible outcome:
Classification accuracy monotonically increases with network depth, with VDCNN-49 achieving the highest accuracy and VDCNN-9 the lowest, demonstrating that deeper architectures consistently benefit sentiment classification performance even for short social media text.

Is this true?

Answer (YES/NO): NO